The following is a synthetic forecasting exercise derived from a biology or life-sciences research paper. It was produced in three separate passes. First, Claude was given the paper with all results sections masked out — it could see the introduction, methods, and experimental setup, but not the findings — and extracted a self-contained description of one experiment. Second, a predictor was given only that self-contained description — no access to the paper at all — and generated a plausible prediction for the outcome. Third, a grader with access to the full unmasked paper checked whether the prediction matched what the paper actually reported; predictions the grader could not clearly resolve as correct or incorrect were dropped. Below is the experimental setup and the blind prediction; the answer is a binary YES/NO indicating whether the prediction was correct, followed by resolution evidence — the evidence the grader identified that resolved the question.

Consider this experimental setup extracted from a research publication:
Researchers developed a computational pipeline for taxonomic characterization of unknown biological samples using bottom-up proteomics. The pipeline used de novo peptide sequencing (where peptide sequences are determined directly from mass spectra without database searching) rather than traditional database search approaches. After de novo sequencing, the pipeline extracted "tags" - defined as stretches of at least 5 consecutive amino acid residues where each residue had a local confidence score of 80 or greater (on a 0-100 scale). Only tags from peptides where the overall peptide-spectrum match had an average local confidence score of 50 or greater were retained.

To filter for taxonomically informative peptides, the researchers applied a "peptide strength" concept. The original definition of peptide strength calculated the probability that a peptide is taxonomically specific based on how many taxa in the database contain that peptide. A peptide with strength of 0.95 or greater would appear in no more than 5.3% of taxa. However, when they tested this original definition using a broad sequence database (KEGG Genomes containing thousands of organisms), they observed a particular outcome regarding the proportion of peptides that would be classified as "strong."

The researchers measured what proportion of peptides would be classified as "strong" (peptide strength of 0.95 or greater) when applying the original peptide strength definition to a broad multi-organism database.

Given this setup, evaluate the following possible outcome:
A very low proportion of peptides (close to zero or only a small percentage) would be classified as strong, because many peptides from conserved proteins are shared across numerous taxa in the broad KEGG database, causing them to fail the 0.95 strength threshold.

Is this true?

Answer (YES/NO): NO